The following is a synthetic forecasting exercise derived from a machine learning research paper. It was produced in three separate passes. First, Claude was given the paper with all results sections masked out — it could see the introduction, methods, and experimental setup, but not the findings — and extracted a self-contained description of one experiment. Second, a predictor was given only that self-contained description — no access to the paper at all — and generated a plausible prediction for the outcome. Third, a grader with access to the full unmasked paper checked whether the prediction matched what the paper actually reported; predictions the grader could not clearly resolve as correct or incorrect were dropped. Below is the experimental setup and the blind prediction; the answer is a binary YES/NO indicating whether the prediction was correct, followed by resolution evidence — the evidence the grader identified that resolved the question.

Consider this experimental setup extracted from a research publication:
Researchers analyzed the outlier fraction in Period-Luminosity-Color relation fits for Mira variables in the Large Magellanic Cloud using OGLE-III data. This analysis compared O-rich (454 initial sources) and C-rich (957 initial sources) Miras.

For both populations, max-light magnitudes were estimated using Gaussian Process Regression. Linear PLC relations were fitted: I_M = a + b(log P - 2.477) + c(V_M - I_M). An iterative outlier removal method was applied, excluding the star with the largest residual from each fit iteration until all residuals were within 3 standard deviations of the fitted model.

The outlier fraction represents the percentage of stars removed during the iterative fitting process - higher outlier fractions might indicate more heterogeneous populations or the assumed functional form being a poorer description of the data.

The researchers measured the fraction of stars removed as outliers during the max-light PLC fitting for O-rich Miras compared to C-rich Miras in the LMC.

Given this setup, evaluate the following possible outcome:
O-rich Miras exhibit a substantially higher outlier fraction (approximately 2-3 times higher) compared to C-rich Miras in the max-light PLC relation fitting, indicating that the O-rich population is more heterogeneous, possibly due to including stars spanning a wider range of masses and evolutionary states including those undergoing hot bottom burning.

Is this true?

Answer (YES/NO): NO